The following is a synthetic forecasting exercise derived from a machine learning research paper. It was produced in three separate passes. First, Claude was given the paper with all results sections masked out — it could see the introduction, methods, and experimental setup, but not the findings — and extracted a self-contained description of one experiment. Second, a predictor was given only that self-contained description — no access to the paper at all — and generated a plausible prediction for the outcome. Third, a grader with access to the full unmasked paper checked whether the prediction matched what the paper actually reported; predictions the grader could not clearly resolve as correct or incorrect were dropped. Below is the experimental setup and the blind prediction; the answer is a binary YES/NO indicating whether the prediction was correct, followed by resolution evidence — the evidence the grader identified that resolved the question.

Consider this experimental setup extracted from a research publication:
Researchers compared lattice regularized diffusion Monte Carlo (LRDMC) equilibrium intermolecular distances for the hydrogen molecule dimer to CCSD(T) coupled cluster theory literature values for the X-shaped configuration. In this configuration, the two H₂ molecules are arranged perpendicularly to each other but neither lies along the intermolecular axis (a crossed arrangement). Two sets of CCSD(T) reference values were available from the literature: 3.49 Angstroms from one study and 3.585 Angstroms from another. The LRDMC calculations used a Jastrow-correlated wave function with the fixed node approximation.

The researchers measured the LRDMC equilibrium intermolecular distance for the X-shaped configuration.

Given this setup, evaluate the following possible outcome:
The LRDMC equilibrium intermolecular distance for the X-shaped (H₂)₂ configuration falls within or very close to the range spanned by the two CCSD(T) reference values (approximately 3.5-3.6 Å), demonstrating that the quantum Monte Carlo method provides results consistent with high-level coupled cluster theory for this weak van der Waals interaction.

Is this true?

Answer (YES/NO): YES